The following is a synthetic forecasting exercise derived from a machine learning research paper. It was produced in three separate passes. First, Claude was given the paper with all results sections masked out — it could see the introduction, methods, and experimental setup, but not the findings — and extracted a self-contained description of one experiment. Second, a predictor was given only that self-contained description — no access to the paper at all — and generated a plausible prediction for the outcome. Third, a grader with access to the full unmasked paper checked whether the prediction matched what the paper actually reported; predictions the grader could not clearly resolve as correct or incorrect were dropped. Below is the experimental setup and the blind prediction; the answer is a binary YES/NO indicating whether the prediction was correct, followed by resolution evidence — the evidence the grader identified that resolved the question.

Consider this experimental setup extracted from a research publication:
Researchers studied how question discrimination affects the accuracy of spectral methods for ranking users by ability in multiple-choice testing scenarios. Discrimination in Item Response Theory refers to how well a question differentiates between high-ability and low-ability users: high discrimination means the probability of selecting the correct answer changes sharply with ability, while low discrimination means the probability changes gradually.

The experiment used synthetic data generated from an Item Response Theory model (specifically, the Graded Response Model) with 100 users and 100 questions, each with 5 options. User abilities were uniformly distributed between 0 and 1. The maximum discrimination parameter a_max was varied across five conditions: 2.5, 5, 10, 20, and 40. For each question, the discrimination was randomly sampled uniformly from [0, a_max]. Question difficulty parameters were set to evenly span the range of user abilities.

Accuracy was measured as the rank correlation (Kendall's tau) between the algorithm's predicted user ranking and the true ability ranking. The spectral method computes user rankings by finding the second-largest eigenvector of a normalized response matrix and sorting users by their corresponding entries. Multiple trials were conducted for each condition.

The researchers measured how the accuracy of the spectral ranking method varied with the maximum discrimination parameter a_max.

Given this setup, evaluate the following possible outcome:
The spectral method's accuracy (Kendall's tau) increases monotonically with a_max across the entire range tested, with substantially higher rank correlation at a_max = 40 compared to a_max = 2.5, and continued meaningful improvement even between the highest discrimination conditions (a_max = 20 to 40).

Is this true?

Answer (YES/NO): NO